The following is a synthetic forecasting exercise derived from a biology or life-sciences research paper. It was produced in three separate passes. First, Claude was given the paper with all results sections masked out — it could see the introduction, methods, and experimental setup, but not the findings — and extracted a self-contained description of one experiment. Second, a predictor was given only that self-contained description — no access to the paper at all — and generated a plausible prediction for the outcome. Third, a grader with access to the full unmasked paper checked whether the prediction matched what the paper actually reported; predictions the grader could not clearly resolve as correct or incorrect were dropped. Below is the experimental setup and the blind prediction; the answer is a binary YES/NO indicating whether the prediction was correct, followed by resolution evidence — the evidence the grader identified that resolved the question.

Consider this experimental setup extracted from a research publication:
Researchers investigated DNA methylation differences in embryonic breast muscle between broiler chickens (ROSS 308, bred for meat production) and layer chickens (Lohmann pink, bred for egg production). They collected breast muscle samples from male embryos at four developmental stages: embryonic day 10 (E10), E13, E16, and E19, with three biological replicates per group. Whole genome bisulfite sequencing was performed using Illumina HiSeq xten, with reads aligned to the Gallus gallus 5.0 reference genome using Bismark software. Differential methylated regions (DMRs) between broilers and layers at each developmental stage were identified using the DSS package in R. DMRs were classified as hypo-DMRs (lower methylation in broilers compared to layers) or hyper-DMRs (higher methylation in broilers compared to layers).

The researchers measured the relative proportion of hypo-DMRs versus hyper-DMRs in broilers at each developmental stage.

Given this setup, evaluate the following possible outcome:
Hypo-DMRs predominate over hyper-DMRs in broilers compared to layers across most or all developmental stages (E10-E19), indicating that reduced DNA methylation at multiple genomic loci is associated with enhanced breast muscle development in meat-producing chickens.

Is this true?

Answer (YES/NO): YES